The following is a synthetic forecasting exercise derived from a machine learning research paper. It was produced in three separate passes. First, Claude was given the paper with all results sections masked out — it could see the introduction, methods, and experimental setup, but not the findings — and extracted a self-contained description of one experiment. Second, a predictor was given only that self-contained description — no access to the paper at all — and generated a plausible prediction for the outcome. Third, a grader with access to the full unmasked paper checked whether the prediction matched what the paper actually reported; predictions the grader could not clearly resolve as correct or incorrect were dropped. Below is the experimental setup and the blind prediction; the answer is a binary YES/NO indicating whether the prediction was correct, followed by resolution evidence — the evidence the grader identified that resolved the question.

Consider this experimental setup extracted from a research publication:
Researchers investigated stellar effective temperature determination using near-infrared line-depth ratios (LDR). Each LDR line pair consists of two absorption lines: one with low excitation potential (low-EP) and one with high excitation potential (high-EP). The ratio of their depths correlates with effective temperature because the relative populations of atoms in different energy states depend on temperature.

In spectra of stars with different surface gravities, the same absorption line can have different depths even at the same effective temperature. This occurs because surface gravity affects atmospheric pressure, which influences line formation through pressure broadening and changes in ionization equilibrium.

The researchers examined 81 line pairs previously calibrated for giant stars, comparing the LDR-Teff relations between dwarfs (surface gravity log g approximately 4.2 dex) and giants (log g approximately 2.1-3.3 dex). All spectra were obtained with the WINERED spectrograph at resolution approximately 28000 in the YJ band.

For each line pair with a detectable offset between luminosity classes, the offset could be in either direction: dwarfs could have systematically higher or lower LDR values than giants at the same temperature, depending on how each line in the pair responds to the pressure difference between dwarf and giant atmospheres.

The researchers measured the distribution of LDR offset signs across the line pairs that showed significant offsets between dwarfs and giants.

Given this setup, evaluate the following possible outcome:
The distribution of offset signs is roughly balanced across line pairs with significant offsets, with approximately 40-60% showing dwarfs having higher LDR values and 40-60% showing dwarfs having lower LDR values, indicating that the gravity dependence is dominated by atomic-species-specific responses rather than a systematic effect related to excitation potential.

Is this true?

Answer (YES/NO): NO